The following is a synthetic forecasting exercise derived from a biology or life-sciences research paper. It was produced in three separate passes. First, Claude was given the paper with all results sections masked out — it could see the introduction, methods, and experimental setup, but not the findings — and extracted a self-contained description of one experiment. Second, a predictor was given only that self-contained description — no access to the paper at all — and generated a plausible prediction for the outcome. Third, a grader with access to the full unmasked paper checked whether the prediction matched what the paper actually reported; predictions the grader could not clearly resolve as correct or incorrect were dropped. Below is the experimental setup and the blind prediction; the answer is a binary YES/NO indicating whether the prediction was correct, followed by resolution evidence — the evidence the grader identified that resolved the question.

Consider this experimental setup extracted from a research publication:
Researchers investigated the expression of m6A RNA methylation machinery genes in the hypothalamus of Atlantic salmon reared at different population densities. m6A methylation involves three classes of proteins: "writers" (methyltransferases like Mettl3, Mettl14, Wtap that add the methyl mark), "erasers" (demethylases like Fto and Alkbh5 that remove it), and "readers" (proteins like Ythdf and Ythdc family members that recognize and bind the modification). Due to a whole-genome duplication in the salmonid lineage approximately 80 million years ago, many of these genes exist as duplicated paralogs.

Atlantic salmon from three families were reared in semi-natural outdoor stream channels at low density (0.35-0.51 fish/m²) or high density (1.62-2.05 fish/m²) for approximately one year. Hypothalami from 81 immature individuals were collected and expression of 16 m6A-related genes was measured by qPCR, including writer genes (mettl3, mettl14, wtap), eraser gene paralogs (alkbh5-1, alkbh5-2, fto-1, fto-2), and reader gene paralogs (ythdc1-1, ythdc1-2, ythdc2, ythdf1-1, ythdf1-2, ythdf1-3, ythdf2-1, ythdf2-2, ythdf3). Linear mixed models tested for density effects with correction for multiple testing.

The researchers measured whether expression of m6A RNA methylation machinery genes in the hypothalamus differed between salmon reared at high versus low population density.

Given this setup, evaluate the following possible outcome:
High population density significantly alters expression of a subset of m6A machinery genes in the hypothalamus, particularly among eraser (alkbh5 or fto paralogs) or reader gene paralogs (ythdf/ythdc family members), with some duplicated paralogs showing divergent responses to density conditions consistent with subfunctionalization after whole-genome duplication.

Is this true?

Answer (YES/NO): NO